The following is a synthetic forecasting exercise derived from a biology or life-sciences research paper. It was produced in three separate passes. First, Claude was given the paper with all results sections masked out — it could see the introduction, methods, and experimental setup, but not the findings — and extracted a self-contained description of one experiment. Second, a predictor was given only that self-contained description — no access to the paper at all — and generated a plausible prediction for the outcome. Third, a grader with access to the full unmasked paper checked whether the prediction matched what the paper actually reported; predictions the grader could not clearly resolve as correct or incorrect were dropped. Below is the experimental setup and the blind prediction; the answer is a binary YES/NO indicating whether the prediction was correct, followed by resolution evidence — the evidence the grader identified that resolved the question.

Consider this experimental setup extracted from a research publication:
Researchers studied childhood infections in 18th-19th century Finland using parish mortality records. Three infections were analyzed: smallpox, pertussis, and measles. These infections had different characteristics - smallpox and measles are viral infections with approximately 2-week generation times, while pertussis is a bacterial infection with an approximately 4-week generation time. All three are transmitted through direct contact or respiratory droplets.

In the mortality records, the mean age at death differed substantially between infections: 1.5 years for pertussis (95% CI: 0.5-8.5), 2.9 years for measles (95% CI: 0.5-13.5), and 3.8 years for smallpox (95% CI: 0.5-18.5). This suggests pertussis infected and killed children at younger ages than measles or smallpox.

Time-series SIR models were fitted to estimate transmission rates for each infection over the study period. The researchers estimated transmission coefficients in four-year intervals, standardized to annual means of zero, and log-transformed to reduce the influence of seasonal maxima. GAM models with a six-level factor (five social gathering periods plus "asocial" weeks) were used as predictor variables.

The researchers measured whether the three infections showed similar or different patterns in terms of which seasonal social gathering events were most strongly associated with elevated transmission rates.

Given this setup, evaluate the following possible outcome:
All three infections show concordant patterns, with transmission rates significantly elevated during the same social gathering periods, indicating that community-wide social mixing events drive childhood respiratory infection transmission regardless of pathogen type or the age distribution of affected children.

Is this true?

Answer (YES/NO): NO